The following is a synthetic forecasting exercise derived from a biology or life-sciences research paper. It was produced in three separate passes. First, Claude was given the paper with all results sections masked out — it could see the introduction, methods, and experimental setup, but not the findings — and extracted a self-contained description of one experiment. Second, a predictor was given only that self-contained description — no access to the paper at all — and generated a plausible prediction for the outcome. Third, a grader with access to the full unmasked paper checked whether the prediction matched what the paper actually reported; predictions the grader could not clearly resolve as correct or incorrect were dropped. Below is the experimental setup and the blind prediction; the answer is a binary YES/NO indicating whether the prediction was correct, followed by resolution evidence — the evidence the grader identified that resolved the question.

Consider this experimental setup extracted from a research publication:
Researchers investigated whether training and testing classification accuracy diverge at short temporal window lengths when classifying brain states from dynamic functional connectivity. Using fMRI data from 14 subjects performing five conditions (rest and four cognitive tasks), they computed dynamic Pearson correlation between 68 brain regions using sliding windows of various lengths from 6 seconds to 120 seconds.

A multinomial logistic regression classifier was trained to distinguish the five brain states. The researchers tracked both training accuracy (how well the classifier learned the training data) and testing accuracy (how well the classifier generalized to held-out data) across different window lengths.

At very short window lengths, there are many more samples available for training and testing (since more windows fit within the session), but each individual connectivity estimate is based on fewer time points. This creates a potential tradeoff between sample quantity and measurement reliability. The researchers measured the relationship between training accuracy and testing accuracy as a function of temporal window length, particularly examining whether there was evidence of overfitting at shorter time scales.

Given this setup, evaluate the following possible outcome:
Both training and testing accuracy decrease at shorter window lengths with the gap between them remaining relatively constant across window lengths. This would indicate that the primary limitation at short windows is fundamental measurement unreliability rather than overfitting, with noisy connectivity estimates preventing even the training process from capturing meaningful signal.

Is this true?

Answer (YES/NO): NO